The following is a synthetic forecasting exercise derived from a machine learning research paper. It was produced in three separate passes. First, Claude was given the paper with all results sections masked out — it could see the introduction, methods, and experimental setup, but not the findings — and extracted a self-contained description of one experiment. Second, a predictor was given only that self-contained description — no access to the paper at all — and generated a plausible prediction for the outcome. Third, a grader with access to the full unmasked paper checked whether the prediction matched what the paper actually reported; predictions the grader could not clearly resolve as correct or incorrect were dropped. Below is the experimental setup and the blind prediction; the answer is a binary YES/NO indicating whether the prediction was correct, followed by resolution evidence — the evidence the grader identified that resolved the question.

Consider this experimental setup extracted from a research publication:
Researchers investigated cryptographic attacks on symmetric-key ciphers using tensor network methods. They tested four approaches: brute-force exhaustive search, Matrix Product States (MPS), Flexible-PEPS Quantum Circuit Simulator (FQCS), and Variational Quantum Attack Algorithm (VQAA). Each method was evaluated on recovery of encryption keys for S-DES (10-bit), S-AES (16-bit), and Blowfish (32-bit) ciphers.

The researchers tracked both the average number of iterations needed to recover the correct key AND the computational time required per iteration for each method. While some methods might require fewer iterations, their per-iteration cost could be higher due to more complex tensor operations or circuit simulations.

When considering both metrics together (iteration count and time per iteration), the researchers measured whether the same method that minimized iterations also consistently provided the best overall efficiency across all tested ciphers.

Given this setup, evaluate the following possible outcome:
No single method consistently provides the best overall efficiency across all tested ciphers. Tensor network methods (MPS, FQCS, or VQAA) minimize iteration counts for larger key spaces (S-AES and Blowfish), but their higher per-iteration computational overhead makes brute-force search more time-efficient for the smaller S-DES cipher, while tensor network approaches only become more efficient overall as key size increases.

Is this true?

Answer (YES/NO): NO